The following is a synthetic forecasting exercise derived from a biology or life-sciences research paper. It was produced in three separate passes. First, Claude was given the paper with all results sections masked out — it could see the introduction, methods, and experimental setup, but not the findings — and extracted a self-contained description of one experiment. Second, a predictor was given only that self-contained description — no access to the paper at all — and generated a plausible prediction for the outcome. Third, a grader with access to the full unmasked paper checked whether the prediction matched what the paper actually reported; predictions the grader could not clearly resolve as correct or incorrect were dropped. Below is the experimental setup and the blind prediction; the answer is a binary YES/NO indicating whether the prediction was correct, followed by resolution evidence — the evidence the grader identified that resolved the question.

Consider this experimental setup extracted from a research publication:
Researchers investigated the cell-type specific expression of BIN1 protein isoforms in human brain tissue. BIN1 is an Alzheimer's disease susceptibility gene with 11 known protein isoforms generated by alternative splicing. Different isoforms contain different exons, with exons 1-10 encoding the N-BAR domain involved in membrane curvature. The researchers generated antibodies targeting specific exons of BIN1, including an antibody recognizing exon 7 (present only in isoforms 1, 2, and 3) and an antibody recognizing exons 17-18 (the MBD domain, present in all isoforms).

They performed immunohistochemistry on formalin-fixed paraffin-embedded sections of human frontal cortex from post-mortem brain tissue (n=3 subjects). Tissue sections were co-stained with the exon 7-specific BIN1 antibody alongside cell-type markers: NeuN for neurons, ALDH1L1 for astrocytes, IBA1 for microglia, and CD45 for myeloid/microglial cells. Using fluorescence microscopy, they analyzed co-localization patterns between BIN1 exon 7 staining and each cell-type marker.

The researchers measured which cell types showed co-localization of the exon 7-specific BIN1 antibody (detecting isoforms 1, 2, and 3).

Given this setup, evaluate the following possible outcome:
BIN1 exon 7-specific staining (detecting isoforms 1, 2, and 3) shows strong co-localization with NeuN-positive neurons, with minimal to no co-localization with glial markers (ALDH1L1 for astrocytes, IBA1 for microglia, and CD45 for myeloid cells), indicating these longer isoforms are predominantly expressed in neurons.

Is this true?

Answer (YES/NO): NO